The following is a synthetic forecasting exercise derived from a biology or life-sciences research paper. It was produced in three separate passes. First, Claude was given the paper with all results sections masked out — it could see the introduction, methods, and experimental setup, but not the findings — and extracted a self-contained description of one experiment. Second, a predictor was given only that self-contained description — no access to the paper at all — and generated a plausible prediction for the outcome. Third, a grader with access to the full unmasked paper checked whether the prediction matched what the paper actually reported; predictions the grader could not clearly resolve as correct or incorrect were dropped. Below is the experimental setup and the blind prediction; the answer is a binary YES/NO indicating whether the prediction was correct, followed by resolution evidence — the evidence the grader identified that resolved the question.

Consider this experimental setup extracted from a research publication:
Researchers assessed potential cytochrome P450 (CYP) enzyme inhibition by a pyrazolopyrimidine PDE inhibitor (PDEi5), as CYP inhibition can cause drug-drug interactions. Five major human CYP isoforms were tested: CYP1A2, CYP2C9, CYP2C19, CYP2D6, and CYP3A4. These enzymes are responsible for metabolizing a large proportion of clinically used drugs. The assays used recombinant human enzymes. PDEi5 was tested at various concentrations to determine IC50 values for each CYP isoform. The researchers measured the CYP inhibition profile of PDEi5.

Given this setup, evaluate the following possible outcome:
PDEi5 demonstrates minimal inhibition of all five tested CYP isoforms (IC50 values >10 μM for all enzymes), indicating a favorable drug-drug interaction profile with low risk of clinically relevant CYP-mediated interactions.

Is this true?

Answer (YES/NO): NO